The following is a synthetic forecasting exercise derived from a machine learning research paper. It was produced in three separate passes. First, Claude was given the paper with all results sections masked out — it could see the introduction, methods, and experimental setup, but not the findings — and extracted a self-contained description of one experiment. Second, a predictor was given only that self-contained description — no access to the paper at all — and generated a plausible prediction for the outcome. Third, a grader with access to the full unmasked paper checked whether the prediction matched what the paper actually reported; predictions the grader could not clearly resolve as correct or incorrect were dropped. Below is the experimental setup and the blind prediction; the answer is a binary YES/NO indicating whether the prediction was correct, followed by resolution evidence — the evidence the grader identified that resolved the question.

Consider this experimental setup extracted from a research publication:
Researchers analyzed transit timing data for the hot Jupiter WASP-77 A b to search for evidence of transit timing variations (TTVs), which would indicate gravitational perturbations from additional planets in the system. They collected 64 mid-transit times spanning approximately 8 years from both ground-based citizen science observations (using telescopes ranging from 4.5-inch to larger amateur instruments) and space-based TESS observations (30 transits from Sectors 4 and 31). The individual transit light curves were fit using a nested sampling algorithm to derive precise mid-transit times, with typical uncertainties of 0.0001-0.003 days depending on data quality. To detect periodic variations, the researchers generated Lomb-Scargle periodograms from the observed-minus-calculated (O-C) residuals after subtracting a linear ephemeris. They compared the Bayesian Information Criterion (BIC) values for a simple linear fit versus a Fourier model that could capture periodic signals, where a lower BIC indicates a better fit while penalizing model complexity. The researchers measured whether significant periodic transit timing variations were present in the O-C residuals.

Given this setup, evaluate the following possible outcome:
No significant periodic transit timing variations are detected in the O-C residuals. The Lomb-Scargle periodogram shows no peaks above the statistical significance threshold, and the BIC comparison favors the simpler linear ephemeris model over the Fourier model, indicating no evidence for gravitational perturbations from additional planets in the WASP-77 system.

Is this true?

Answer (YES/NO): YES